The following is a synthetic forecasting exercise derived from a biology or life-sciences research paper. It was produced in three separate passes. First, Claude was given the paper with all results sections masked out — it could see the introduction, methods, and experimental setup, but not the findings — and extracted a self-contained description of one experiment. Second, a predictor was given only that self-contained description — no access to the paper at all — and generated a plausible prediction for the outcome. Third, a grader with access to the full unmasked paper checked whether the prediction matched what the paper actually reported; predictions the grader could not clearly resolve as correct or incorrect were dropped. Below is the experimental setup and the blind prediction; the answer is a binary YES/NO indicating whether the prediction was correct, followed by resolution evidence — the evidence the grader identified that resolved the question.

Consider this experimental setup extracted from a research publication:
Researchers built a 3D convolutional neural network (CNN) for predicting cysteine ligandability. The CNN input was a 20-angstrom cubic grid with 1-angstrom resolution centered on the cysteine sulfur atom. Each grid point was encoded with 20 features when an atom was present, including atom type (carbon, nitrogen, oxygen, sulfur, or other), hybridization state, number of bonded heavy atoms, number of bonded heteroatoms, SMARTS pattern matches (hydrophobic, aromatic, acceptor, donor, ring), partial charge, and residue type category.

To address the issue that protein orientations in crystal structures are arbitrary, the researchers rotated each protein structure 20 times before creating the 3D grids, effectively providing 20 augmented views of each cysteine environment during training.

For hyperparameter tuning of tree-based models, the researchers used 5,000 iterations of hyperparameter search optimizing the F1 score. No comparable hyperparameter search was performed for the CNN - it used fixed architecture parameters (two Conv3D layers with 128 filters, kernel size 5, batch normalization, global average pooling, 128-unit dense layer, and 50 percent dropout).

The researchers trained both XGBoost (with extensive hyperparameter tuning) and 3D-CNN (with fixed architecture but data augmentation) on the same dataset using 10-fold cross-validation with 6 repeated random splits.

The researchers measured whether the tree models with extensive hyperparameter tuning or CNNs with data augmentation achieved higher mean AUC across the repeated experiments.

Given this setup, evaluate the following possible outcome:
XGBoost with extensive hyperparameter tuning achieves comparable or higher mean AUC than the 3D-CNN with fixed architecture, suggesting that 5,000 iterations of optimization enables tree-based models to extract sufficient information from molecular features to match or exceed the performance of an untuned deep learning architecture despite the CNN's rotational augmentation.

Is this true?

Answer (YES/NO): YES